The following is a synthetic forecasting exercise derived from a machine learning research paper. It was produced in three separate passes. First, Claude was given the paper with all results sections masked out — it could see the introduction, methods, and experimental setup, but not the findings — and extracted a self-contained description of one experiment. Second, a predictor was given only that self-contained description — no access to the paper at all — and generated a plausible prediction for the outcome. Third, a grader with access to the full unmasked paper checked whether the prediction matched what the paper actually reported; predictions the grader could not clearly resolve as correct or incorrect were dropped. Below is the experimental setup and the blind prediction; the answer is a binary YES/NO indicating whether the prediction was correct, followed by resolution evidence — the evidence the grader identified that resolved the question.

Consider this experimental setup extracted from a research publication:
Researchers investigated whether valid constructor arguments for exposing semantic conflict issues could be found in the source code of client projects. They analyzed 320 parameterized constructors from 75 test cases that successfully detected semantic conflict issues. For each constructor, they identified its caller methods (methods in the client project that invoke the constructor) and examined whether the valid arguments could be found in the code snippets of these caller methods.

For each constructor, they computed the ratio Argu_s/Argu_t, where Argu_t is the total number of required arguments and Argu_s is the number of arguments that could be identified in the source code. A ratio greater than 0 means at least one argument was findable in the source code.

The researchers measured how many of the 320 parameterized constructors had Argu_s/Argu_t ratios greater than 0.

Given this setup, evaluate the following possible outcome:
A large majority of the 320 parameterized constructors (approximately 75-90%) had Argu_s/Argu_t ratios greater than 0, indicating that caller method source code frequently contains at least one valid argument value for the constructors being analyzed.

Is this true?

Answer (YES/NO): NO